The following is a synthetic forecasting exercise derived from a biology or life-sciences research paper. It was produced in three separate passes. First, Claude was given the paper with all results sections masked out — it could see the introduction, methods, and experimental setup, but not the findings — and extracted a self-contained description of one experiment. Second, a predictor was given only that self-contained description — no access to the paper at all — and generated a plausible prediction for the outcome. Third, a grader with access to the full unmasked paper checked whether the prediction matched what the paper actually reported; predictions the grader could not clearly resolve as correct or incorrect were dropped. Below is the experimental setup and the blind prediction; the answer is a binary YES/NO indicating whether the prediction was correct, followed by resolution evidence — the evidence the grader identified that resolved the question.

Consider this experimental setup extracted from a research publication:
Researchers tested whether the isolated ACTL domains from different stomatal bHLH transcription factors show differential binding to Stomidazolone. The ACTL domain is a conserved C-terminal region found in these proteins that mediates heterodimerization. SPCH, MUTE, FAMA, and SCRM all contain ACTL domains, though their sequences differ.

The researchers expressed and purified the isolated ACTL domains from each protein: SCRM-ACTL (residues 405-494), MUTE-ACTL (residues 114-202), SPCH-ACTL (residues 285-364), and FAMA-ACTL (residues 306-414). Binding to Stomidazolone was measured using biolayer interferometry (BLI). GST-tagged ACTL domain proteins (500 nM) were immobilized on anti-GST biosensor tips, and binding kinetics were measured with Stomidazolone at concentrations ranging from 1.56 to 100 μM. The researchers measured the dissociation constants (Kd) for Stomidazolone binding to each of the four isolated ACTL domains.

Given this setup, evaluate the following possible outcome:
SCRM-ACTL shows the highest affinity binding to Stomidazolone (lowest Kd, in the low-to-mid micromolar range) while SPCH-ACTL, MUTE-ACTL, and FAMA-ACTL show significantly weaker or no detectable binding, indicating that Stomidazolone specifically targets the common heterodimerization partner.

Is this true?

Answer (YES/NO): NO